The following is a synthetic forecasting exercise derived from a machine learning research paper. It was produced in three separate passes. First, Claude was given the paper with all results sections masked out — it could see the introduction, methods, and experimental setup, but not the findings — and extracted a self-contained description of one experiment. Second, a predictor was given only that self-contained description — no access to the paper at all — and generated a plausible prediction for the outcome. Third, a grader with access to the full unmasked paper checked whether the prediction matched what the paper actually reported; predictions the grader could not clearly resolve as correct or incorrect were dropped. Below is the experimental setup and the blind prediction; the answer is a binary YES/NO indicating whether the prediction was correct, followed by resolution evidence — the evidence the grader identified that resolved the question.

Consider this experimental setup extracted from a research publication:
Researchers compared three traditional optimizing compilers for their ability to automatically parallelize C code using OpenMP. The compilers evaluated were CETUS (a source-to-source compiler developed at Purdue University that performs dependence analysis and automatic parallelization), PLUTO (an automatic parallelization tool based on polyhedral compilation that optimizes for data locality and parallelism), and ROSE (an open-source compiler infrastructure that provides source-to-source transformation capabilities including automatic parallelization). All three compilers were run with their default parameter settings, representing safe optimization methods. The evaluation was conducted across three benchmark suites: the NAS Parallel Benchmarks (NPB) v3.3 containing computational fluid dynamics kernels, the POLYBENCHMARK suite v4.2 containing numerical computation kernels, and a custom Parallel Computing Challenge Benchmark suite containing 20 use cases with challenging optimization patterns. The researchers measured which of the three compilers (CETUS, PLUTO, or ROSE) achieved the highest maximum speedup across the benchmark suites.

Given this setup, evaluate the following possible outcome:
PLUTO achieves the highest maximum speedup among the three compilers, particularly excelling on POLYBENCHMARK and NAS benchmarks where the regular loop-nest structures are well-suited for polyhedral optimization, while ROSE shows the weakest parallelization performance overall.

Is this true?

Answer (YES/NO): NO